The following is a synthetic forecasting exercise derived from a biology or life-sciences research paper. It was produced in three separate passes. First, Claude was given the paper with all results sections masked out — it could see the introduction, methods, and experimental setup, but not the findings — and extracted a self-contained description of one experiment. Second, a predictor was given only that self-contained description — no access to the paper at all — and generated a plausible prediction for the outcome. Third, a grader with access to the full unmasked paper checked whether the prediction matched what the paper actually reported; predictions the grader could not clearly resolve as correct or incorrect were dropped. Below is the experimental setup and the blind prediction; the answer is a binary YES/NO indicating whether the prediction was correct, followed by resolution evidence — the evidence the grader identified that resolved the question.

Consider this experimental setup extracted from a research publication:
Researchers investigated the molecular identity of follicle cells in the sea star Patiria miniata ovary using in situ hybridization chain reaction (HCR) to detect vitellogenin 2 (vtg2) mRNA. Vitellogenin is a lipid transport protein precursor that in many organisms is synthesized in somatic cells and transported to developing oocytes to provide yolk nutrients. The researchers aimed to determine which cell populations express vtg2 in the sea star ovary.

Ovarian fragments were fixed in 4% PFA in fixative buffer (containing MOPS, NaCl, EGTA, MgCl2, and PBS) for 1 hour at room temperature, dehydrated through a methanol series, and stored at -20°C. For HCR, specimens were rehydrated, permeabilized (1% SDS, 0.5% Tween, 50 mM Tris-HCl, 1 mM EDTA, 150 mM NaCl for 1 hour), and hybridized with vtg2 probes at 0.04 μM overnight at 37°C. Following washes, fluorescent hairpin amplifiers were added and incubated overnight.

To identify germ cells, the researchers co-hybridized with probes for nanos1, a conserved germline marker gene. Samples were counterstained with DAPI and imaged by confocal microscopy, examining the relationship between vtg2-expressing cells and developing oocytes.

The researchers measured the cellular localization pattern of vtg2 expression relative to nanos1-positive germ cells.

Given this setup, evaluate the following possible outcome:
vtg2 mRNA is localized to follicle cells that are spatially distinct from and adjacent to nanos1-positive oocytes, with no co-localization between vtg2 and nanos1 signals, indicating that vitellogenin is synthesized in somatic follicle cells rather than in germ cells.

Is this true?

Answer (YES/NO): YES